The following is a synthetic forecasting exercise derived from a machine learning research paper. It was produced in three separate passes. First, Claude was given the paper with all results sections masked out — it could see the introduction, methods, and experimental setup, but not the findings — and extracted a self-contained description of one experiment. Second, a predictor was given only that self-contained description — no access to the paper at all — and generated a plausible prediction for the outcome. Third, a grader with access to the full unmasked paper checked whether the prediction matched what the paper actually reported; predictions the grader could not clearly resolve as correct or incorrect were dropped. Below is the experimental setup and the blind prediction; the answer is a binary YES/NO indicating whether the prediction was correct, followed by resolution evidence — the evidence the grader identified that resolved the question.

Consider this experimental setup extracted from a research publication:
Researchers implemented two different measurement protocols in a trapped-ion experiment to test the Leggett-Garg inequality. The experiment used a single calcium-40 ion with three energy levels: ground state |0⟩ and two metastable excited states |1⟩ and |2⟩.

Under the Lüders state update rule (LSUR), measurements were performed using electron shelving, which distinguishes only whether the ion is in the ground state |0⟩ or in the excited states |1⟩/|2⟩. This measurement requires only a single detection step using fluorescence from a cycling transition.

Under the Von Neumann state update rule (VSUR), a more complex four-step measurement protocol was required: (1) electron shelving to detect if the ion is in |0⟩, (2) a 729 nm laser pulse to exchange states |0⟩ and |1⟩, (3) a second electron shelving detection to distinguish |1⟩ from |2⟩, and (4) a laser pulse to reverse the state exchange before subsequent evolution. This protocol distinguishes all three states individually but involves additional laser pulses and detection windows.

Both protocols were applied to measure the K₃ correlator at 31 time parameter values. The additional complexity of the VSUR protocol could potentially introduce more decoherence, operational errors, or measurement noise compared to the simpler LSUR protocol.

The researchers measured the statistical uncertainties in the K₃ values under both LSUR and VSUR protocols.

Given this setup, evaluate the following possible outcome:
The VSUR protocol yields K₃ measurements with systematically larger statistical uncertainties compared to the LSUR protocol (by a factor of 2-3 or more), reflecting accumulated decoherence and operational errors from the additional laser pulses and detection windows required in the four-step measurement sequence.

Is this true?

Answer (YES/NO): NO